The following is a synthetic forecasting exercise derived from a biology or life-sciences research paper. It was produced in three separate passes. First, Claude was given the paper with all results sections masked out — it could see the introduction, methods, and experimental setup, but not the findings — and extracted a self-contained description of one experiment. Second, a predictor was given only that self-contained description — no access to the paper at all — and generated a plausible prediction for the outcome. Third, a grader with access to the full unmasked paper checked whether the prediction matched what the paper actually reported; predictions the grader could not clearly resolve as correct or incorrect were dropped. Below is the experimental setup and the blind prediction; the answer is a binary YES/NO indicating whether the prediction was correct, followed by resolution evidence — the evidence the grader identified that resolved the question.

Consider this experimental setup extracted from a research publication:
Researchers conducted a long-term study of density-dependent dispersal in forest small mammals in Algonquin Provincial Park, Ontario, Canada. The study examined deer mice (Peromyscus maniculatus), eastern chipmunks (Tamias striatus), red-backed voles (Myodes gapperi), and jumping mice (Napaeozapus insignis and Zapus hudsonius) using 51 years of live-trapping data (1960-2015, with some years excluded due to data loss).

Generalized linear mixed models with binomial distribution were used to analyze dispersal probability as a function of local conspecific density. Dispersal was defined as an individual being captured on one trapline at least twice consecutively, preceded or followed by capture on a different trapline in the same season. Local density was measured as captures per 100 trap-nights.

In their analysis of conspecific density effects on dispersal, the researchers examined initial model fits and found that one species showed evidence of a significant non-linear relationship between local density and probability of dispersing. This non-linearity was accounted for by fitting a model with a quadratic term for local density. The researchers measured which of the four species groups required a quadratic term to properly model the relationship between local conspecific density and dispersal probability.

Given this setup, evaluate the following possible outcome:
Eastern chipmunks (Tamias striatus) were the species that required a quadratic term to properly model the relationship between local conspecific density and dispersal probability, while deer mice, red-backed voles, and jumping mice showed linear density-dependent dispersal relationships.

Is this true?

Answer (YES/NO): NO